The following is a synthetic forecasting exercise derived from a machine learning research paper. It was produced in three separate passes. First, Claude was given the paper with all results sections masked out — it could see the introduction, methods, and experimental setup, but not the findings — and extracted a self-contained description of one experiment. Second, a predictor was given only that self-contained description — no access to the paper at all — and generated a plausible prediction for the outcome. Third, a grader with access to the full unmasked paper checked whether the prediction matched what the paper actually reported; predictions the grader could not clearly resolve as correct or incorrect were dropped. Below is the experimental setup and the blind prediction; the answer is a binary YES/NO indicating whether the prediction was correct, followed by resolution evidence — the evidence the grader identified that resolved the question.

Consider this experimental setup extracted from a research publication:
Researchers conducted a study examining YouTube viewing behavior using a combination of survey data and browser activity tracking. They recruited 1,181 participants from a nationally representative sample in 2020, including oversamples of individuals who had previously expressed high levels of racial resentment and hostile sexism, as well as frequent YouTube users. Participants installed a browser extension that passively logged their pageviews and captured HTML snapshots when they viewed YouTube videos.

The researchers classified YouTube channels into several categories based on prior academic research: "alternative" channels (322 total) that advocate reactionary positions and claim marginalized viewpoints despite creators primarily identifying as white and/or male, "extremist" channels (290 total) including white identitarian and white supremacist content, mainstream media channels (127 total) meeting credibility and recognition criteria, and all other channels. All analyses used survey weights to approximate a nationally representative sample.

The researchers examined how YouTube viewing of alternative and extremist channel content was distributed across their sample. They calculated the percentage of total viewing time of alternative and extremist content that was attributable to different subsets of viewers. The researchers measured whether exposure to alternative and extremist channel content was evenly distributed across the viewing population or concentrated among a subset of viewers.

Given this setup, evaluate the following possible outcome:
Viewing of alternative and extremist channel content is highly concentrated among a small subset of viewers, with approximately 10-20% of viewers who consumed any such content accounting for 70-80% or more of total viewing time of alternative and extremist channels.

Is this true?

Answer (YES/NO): NO